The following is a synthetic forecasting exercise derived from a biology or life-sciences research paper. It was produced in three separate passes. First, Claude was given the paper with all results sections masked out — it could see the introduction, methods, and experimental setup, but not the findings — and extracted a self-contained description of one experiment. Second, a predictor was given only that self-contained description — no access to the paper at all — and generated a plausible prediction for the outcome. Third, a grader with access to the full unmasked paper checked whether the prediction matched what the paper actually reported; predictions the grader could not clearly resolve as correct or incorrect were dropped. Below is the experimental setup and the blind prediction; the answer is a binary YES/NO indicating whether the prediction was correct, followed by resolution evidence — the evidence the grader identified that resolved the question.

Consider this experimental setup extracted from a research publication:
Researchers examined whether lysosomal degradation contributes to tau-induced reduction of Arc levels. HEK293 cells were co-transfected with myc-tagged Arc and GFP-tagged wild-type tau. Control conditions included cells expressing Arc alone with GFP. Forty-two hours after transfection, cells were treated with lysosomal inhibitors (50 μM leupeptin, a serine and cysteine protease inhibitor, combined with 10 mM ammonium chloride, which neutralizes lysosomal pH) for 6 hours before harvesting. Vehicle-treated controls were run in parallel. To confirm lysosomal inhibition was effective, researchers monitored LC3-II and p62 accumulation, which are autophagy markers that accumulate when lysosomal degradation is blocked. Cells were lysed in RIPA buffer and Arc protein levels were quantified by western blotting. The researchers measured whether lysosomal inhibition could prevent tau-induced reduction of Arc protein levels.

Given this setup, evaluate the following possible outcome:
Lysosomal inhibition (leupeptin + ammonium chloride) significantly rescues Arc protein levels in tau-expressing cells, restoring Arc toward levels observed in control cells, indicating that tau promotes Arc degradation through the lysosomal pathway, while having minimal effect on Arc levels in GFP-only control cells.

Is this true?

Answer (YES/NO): NO